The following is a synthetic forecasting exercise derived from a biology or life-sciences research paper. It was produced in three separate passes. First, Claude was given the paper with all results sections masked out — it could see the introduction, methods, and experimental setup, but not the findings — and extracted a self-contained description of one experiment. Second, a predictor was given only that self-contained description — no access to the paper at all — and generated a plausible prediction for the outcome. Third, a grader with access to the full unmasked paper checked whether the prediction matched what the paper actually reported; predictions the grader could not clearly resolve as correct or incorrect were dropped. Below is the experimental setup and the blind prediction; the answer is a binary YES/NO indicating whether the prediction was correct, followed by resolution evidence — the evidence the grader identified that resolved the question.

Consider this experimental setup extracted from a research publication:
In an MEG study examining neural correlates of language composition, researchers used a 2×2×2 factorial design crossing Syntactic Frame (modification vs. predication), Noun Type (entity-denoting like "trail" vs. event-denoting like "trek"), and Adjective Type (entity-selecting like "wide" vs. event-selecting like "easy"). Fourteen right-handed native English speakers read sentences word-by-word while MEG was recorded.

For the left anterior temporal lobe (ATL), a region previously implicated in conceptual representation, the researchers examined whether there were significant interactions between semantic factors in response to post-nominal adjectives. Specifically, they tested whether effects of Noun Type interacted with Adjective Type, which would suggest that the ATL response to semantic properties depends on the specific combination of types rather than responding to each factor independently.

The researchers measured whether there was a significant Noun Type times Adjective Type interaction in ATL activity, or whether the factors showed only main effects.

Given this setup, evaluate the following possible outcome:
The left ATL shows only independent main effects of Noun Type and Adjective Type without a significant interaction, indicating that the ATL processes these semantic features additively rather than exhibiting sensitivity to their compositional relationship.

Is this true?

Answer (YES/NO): NO